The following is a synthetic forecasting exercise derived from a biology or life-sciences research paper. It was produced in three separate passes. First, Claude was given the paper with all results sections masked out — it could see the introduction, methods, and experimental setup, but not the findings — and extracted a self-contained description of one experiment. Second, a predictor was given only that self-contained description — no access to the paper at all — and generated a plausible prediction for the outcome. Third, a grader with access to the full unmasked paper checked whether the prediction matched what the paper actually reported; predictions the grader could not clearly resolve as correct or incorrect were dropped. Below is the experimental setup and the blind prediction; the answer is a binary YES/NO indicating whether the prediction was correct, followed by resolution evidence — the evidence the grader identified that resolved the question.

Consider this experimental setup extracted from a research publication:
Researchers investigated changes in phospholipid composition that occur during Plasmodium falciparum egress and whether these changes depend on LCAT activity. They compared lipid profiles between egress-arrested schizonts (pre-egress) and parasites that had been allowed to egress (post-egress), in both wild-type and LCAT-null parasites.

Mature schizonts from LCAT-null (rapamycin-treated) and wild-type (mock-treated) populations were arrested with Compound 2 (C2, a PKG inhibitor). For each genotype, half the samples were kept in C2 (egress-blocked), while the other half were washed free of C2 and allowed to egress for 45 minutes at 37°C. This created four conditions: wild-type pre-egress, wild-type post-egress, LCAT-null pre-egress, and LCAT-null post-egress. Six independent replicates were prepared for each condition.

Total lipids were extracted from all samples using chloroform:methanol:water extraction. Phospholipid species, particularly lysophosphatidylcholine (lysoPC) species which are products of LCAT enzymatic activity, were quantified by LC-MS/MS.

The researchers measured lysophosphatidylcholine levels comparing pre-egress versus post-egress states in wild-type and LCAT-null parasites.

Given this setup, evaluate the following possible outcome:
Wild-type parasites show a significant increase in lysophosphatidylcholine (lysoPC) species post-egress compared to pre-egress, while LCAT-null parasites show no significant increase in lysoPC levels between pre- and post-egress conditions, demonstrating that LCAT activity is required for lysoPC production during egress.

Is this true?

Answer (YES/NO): NO